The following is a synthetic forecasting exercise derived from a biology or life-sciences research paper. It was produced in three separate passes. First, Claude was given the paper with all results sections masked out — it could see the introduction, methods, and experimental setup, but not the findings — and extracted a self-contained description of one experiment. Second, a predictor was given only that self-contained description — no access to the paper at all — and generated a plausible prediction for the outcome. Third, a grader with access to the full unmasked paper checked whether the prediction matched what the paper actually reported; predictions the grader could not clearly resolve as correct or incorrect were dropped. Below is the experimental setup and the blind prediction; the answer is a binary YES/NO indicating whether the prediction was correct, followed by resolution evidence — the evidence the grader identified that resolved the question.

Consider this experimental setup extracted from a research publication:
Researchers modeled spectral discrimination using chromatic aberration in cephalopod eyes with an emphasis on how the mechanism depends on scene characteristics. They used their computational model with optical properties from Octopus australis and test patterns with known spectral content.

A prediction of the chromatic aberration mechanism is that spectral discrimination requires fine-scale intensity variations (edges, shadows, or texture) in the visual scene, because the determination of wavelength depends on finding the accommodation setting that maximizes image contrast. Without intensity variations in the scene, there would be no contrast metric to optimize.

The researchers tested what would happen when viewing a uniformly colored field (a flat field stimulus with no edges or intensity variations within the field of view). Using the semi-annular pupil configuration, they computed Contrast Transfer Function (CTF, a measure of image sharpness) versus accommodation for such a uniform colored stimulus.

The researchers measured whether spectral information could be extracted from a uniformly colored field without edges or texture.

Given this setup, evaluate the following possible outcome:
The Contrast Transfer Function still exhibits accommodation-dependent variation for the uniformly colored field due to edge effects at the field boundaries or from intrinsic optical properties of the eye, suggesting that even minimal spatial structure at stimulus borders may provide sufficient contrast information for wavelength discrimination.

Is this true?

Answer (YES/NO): NO